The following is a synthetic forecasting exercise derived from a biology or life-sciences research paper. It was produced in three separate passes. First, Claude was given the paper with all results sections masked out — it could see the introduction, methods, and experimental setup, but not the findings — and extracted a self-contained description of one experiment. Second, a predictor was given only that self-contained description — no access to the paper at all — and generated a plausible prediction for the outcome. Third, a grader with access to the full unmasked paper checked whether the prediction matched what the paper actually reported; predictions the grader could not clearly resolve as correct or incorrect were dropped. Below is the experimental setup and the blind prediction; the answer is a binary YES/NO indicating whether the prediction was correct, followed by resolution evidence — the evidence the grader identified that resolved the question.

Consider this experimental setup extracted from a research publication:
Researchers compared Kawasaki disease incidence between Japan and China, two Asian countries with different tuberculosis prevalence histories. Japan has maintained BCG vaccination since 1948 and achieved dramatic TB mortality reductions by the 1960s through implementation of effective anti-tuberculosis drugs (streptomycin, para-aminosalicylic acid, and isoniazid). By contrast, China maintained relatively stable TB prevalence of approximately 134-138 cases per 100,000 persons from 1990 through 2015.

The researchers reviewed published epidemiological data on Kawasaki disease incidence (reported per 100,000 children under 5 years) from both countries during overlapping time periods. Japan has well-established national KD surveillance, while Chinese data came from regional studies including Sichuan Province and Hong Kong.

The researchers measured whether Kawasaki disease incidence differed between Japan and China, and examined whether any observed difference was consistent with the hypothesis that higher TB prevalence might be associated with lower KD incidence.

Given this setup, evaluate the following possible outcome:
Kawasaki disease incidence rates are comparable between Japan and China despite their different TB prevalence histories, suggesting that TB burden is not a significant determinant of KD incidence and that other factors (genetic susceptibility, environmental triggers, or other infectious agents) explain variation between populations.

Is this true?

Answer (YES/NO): NO